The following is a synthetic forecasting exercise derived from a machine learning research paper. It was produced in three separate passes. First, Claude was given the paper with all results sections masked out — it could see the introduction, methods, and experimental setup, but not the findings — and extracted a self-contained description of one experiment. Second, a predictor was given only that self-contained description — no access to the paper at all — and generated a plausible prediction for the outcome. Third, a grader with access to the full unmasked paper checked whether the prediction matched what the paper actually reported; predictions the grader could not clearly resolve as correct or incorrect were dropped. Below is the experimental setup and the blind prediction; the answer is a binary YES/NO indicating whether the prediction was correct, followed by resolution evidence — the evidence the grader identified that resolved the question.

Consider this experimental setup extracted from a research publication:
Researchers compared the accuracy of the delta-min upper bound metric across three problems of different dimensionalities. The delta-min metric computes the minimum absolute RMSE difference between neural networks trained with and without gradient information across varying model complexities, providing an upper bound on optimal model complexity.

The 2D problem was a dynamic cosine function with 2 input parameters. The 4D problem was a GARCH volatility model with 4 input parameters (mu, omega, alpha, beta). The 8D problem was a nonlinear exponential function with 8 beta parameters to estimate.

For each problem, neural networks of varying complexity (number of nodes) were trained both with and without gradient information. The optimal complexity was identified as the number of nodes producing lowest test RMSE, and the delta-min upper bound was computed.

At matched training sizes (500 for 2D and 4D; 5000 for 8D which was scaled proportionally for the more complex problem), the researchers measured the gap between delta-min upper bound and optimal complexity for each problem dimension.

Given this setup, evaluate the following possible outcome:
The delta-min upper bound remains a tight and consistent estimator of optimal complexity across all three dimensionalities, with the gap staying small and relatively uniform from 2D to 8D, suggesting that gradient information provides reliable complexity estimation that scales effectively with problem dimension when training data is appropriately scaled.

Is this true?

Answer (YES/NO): NO